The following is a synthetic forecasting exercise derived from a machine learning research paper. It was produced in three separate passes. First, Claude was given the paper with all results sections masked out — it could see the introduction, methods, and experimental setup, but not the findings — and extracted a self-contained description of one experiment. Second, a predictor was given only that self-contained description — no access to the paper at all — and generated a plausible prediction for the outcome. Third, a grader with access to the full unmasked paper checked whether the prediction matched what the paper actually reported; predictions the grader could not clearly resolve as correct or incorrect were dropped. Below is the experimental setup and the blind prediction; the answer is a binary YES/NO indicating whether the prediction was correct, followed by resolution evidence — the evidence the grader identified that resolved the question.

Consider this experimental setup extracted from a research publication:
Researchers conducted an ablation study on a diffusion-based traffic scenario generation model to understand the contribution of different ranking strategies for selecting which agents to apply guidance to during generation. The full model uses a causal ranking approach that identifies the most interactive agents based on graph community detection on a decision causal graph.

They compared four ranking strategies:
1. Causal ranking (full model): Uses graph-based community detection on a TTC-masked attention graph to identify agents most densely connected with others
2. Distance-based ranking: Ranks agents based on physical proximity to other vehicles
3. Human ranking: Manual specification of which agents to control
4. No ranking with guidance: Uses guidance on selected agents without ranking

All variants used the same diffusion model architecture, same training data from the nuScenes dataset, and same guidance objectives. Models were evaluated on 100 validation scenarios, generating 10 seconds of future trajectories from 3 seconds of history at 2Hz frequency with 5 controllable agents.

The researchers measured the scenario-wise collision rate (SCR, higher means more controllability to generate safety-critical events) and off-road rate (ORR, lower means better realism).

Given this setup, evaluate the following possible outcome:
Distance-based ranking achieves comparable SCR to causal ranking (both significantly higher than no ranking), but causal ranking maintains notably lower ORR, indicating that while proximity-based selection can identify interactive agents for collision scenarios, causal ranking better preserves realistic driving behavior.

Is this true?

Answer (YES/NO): NO